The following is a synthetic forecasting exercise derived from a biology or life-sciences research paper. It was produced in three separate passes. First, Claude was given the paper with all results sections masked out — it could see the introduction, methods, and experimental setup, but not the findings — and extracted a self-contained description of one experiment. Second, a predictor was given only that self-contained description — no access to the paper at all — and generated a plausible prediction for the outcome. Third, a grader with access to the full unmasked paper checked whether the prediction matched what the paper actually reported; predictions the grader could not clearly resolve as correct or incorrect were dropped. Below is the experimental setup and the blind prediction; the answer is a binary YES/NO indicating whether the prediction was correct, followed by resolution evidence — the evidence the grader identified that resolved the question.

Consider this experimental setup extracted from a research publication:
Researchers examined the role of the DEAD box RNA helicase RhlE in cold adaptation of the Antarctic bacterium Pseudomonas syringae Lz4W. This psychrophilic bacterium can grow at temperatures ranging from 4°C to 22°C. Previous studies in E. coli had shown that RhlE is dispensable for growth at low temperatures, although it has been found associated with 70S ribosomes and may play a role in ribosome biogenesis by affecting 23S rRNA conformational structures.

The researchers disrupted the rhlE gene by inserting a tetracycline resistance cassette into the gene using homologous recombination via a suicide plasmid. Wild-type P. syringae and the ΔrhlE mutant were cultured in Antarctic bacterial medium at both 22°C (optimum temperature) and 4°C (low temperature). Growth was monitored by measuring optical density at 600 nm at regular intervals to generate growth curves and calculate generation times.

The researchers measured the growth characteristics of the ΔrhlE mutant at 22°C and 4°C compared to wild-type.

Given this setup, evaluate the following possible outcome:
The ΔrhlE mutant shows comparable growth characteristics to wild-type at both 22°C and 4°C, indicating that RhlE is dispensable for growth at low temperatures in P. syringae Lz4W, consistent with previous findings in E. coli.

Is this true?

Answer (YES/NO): YES